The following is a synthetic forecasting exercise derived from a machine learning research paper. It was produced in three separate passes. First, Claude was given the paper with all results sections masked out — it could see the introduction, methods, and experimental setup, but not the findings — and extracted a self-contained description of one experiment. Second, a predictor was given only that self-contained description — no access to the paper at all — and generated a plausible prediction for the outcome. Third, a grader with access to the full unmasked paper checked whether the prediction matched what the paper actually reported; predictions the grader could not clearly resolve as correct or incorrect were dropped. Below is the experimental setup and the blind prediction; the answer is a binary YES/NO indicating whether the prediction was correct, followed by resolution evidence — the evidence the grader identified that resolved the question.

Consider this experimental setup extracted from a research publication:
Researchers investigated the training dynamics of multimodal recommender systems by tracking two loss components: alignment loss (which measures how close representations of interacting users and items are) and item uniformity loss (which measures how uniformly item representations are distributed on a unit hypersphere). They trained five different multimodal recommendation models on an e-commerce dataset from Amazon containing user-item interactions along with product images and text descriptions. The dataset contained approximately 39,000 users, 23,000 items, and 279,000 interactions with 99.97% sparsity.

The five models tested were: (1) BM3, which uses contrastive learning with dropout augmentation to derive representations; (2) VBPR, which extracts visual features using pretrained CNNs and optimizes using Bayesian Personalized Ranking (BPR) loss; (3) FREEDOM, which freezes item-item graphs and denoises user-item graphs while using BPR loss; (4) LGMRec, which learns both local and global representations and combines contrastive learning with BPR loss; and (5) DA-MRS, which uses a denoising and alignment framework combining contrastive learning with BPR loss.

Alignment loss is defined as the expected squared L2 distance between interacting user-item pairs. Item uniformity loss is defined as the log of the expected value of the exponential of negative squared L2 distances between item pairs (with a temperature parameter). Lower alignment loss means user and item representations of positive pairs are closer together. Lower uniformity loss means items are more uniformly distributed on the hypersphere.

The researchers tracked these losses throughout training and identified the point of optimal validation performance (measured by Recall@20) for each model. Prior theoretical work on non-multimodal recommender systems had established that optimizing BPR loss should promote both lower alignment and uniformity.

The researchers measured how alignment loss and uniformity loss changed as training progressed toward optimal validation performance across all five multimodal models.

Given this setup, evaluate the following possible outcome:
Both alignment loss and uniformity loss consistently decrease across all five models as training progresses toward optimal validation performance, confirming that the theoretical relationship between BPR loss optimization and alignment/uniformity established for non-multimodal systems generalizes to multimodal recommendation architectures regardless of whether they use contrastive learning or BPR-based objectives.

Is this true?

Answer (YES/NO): NO